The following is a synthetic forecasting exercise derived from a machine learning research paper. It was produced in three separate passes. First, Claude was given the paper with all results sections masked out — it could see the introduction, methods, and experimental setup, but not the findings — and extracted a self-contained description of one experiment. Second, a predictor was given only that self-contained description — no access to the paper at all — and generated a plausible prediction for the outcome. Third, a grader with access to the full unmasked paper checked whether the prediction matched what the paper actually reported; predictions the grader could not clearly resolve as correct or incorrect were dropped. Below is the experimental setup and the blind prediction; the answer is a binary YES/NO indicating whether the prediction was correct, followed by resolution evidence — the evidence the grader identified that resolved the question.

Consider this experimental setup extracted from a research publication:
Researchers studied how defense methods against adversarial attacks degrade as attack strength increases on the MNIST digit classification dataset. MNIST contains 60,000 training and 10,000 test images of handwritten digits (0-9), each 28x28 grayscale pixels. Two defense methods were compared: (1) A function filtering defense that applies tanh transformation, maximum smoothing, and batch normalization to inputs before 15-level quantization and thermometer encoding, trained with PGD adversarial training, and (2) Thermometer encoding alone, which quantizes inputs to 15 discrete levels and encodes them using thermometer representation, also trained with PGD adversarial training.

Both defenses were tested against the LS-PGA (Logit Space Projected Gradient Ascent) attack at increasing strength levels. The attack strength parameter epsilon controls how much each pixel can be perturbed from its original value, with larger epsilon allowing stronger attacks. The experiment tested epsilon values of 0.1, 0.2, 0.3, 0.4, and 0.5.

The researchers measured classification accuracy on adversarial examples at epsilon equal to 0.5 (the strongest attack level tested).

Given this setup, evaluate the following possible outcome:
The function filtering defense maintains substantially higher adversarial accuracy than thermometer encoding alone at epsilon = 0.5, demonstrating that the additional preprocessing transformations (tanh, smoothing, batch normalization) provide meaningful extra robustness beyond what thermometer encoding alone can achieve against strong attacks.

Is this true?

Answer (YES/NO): YES